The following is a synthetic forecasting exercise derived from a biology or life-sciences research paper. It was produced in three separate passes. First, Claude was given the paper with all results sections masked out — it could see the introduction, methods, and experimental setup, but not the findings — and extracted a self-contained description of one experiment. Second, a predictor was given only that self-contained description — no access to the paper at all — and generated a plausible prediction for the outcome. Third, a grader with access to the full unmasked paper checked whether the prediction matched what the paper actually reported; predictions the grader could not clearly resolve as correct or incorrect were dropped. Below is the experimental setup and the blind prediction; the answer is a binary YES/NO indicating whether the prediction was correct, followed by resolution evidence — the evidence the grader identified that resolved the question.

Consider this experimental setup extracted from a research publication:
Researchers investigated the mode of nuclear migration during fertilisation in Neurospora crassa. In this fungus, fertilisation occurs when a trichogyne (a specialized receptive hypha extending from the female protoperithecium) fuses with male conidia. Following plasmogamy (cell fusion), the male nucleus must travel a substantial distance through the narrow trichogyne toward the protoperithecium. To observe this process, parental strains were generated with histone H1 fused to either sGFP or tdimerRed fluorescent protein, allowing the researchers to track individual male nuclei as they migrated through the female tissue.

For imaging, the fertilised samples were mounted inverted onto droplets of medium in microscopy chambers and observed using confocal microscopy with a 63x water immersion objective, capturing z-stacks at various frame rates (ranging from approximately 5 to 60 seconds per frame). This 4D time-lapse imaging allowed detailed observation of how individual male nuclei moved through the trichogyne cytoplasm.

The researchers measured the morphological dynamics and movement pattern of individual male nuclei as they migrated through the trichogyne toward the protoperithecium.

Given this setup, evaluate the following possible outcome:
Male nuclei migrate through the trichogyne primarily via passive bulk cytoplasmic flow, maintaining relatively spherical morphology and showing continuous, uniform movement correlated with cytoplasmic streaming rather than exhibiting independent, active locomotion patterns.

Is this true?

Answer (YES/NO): NO